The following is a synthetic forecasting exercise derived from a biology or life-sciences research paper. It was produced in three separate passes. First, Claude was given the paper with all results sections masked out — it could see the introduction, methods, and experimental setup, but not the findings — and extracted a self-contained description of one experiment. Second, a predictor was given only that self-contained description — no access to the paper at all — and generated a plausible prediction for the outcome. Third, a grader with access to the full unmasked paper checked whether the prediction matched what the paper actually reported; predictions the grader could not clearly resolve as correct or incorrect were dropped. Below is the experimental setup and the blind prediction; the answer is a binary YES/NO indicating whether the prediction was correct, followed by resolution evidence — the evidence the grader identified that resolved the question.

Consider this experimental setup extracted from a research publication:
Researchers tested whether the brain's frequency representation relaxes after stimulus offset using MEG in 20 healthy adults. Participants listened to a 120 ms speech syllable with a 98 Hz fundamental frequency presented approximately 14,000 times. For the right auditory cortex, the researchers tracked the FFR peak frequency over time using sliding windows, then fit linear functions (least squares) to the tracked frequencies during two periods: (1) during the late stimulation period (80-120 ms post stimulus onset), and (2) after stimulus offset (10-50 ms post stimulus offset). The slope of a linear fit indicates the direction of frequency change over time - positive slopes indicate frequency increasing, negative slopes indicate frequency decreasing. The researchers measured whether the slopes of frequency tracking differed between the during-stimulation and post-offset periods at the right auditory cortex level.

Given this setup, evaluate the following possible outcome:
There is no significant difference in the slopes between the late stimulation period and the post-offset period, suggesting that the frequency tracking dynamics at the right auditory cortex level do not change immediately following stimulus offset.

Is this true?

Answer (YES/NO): NO